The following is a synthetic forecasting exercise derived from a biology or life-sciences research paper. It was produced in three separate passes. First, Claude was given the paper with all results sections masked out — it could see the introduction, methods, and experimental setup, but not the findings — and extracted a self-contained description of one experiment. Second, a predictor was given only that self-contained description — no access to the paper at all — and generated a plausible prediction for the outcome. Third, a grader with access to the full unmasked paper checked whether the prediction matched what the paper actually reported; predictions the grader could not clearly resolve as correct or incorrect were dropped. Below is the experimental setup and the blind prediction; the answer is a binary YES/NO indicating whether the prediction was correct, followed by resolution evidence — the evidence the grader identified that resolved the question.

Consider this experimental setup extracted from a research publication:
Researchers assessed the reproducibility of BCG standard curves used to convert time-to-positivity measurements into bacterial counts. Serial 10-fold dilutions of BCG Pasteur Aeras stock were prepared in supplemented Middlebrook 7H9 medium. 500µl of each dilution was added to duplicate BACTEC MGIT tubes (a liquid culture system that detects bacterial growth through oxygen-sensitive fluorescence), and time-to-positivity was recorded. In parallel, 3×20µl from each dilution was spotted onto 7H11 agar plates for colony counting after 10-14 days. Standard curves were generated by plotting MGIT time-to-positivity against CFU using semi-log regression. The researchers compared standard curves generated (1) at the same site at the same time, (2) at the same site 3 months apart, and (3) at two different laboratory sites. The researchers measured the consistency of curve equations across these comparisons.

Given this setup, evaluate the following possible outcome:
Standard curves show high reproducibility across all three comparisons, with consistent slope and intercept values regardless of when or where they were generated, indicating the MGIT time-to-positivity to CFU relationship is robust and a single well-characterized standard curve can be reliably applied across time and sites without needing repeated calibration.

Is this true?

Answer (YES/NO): YES